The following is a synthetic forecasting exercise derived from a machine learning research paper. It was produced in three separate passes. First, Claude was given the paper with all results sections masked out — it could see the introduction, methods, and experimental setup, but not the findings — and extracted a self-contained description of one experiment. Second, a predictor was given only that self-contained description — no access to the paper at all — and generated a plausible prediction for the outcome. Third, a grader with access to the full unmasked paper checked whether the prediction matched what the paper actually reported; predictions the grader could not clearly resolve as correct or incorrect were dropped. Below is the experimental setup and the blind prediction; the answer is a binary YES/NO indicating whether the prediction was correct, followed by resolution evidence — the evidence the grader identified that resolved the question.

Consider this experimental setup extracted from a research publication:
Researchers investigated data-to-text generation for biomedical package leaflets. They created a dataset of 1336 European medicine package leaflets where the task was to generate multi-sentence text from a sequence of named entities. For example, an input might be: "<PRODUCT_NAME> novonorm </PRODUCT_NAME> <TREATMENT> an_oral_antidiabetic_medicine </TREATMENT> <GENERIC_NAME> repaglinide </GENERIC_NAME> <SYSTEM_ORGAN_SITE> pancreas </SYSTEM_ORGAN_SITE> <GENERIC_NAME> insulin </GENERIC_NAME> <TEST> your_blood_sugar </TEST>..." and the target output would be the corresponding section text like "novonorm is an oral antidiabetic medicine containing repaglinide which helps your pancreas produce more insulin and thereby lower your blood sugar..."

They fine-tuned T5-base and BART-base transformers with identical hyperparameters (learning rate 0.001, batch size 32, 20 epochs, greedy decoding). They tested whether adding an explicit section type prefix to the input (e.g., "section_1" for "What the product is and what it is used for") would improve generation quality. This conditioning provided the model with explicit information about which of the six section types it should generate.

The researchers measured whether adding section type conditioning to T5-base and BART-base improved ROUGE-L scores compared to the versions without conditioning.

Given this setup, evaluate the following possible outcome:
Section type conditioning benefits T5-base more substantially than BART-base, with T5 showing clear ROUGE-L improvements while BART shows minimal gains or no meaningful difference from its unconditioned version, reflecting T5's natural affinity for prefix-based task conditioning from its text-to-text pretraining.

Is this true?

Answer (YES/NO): NO